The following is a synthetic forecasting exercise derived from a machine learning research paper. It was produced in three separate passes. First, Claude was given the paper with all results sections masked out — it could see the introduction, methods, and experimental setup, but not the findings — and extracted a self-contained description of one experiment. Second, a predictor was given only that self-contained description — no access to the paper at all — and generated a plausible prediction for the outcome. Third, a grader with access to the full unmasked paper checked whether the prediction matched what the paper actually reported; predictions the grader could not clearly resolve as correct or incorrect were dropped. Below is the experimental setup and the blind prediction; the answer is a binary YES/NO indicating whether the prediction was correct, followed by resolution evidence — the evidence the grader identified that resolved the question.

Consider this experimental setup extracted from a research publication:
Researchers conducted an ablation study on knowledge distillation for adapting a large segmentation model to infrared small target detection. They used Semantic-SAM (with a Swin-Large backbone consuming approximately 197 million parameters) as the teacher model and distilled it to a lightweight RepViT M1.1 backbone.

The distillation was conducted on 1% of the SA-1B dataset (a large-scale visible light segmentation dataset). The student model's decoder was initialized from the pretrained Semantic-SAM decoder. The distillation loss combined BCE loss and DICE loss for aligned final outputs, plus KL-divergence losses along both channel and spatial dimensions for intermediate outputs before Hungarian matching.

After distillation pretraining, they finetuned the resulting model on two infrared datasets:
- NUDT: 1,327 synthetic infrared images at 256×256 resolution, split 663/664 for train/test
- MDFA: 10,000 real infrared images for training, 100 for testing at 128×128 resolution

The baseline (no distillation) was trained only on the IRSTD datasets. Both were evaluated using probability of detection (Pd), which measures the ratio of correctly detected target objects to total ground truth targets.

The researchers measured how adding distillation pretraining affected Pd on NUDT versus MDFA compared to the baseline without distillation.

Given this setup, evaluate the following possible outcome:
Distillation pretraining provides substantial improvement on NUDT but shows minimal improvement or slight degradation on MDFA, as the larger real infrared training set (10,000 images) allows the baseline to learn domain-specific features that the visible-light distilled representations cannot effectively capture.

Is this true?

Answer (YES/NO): NO